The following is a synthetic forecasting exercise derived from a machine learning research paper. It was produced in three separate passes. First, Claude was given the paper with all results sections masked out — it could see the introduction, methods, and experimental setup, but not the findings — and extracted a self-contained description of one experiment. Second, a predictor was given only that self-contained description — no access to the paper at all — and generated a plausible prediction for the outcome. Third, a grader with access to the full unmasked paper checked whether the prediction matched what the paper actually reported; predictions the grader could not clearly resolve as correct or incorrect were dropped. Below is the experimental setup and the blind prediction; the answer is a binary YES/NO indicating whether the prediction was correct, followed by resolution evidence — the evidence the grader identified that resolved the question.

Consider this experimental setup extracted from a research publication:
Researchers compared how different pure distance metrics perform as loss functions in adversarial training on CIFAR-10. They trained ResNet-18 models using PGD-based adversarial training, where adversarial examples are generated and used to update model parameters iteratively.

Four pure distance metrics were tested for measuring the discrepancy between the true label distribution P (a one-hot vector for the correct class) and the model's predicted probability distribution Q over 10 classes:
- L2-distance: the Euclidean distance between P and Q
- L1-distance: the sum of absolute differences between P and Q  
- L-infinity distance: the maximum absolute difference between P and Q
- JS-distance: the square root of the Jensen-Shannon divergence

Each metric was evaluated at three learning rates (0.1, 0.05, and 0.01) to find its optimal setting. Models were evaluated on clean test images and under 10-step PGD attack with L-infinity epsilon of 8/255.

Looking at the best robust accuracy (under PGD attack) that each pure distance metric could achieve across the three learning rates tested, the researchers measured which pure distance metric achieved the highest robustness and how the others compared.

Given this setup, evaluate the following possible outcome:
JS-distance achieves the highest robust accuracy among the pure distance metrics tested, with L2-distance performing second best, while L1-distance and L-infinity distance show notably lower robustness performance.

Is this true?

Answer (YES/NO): NO